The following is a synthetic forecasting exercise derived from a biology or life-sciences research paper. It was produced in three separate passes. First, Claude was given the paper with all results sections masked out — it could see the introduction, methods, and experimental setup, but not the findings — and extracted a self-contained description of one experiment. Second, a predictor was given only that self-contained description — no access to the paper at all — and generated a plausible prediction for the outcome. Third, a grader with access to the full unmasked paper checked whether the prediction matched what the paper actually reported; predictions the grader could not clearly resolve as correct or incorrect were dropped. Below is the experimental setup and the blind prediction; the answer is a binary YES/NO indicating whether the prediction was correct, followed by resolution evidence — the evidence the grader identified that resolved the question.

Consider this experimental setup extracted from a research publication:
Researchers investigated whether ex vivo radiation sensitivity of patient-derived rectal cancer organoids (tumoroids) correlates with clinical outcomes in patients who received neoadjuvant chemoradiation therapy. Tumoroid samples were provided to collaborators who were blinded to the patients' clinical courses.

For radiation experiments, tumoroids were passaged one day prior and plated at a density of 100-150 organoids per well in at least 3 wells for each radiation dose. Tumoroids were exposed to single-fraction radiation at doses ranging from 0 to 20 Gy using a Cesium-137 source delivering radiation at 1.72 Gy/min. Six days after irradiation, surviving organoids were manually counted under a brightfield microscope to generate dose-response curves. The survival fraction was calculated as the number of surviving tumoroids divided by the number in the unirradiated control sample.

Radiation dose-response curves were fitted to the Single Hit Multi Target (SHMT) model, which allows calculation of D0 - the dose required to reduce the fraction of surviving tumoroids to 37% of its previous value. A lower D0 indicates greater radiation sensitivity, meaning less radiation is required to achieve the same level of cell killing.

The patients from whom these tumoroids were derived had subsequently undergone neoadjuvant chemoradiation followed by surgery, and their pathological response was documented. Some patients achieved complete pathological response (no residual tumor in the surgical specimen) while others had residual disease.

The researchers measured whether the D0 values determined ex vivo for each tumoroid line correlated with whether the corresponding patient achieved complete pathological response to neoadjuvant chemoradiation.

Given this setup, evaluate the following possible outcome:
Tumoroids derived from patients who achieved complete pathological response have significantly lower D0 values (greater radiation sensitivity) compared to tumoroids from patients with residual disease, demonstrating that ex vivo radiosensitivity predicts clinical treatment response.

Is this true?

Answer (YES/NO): NO